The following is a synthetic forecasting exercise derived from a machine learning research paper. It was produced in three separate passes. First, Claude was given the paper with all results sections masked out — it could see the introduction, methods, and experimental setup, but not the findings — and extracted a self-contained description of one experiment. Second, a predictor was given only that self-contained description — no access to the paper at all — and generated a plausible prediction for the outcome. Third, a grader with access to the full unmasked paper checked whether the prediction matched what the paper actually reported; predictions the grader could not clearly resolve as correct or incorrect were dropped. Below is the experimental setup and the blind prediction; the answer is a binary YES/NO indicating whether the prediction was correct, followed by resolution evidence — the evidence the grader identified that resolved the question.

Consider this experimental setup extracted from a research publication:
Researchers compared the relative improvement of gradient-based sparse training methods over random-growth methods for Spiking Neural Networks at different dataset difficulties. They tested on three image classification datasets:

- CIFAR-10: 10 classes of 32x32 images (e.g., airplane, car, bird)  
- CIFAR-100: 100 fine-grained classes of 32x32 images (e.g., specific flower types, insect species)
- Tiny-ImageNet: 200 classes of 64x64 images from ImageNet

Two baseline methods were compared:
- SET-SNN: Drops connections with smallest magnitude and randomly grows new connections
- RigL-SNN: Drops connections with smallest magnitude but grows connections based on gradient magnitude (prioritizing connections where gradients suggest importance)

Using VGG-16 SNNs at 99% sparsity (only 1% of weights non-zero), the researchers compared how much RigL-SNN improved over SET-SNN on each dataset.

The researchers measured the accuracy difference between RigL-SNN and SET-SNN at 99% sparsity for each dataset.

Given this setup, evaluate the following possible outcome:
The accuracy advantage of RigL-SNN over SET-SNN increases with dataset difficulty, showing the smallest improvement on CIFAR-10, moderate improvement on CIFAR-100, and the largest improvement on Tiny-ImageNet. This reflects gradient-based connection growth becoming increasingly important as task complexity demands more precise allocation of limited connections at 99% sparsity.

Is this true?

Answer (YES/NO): YES